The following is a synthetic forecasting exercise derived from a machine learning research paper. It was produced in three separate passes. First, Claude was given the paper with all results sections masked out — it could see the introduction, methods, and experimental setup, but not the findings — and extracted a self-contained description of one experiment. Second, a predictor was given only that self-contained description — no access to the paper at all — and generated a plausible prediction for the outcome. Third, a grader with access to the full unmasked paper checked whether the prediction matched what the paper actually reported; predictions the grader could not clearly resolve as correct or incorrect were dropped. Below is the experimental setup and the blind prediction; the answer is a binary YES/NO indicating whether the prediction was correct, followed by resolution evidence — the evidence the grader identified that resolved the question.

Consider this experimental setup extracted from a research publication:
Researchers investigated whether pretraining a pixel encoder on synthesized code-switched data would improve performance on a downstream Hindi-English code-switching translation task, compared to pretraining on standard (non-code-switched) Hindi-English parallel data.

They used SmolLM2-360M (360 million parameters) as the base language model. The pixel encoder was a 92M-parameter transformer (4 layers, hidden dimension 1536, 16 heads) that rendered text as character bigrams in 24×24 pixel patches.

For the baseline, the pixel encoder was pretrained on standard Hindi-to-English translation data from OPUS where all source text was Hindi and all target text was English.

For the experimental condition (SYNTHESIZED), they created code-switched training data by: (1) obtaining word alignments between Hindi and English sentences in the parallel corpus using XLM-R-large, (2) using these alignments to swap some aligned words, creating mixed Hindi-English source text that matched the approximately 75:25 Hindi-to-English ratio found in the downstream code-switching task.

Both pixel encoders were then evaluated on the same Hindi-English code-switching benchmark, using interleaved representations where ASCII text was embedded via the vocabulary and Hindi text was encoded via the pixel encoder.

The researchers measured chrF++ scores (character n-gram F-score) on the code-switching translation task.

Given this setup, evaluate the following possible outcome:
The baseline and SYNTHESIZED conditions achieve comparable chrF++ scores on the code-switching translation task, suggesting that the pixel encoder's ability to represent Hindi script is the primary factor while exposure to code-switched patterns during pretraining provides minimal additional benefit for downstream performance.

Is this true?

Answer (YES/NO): NO